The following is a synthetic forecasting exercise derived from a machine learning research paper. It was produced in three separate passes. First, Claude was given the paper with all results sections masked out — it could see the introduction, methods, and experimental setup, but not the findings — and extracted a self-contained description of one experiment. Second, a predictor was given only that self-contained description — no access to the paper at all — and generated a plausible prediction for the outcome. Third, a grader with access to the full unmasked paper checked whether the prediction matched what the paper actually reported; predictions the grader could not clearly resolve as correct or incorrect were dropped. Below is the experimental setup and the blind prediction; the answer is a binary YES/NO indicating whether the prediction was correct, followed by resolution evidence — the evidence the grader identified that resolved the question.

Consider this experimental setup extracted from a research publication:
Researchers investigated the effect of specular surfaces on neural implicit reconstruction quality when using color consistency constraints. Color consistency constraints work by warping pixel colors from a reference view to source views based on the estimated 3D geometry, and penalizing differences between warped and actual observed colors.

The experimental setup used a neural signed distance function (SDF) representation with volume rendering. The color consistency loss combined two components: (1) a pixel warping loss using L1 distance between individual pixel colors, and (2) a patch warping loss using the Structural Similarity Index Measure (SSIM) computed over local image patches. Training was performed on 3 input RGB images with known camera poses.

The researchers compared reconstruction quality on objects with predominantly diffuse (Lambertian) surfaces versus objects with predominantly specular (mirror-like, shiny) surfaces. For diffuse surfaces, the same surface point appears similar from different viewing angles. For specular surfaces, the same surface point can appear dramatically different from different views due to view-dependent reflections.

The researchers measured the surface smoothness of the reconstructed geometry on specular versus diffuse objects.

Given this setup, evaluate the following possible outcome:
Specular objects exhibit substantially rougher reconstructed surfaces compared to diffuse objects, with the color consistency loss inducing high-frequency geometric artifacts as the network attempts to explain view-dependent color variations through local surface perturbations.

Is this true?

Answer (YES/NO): YES